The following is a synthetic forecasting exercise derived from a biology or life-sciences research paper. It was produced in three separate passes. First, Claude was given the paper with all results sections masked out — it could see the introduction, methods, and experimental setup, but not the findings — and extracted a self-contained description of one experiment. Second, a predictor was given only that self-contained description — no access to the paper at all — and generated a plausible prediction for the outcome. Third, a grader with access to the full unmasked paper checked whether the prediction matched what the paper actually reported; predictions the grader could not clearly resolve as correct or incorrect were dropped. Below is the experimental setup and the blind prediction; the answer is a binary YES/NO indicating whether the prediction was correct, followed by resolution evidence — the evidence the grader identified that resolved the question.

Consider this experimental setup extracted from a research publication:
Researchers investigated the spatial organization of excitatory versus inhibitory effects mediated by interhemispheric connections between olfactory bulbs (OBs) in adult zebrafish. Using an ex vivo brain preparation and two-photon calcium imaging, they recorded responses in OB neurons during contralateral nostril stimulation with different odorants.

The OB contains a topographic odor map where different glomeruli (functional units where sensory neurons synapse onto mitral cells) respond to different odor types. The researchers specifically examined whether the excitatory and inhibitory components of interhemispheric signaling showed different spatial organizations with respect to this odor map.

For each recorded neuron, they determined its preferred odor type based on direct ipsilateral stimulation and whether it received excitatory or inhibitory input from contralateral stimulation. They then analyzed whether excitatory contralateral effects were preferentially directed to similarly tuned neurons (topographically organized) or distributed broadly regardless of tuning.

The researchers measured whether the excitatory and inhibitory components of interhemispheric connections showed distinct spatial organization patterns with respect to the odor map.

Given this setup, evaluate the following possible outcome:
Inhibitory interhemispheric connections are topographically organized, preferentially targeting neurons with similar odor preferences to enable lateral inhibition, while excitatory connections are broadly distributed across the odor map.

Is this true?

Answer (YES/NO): NO